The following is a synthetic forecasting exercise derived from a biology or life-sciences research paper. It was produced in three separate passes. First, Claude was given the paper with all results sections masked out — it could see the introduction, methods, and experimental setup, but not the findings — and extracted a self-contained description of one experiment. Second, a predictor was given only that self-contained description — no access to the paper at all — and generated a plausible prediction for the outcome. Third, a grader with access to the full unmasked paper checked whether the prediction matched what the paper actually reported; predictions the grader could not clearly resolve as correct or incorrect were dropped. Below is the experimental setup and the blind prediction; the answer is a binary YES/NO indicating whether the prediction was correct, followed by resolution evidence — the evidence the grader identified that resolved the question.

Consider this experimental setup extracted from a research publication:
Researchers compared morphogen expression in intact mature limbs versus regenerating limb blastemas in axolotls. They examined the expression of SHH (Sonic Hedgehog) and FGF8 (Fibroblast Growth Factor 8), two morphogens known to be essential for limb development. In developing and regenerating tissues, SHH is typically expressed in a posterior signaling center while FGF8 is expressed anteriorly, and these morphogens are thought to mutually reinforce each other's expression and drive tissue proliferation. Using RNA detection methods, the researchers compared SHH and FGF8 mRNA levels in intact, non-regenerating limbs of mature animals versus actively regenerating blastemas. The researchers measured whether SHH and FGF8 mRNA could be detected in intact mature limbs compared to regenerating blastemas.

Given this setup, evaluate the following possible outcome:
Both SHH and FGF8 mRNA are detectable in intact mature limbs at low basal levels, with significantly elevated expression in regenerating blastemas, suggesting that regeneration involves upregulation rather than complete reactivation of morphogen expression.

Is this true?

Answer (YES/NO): NO